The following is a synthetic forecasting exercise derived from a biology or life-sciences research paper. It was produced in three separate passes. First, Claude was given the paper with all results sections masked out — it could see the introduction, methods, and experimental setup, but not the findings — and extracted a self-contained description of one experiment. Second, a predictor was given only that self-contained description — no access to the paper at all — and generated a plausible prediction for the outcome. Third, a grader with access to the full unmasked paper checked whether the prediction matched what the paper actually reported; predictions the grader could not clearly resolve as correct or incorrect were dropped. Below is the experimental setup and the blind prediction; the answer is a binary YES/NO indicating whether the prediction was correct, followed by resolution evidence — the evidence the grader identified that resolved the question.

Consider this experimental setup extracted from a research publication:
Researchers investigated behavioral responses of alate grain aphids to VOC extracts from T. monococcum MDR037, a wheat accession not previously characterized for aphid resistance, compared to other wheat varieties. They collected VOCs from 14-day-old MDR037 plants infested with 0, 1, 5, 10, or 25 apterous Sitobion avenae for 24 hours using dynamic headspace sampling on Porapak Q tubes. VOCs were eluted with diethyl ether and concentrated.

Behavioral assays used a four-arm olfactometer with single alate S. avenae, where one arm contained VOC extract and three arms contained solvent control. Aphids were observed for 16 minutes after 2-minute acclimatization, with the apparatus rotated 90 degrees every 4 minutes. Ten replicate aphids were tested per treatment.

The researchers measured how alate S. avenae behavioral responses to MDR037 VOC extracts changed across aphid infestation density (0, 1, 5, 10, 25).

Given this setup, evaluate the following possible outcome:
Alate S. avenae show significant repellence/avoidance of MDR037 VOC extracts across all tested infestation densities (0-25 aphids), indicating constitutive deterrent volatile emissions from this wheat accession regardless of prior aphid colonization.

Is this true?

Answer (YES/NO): NO